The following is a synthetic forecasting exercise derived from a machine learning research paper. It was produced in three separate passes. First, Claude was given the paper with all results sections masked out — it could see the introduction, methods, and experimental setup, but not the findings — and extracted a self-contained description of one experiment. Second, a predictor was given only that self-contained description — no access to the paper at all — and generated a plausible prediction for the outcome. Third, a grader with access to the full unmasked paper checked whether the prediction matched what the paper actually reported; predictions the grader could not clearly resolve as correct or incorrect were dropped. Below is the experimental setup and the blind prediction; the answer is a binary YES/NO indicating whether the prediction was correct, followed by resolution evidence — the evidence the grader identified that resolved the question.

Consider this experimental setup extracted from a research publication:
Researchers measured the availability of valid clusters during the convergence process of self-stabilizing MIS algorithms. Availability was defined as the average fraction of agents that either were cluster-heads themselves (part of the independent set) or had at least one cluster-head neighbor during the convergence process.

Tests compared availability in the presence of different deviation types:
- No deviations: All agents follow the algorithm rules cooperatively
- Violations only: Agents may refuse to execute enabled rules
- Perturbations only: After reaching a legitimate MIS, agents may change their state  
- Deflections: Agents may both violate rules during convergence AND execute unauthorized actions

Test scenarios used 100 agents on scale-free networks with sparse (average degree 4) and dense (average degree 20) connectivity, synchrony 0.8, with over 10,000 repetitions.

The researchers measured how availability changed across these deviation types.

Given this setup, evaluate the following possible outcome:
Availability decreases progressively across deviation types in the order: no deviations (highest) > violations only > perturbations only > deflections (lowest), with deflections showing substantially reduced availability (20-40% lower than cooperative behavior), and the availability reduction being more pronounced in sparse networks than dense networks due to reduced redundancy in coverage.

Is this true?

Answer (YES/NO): NO